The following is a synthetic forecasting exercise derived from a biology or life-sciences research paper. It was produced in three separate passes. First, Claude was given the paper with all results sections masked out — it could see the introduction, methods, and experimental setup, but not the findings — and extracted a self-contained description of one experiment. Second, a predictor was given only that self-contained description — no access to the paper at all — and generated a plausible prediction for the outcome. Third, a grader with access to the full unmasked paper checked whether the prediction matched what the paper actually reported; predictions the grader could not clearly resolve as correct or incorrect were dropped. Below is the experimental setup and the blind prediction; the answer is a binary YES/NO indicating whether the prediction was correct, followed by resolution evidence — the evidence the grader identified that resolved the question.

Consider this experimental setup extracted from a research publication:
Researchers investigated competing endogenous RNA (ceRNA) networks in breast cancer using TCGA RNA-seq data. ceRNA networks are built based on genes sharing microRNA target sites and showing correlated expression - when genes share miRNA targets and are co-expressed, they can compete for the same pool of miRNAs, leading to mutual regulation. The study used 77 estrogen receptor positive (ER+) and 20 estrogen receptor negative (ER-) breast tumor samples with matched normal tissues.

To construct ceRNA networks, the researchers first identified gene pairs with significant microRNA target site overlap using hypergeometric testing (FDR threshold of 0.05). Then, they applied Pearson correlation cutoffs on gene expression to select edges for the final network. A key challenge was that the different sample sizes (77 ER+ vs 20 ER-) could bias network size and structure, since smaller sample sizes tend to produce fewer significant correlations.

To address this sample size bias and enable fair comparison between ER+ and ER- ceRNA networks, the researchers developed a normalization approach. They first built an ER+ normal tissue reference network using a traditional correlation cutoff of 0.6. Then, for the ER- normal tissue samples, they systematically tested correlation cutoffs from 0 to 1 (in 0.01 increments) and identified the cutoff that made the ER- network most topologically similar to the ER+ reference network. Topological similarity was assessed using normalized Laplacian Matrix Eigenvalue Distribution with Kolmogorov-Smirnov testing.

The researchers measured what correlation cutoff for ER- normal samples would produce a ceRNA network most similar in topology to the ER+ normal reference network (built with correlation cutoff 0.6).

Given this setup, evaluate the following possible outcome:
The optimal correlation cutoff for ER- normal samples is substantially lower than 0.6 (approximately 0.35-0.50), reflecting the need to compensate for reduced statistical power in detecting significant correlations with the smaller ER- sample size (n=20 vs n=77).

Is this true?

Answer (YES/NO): NO